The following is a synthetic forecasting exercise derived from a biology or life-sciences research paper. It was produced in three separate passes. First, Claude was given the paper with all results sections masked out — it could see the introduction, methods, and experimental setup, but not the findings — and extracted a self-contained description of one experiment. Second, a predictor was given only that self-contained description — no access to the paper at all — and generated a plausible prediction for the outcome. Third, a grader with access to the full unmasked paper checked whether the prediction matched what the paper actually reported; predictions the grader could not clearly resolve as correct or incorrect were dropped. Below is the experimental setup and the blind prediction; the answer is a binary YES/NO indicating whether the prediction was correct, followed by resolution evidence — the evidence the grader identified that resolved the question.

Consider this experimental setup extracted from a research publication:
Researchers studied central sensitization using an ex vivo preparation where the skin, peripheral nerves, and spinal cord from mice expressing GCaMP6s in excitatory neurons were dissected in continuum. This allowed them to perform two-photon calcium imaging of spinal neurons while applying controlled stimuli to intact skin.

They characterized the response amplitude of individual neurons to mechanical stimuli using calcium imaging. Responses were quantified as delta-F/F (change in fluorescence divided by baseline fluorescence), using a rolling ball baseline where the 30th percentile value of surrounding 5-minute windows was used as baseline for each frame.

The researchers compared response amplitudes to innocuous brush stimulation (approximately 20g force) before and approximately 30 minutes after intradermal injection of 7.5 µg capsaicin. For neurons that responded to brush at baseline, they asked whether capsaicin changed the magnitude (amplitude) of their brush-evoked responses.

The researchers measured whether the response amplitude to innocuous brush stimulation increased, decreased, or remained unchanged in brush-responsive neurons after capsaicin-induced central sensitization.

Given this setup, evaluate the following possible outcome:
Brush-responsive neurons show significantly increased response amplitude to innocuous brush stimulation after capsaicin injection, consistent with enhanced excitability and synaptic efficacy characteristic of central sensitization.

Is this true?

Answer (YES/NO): NO